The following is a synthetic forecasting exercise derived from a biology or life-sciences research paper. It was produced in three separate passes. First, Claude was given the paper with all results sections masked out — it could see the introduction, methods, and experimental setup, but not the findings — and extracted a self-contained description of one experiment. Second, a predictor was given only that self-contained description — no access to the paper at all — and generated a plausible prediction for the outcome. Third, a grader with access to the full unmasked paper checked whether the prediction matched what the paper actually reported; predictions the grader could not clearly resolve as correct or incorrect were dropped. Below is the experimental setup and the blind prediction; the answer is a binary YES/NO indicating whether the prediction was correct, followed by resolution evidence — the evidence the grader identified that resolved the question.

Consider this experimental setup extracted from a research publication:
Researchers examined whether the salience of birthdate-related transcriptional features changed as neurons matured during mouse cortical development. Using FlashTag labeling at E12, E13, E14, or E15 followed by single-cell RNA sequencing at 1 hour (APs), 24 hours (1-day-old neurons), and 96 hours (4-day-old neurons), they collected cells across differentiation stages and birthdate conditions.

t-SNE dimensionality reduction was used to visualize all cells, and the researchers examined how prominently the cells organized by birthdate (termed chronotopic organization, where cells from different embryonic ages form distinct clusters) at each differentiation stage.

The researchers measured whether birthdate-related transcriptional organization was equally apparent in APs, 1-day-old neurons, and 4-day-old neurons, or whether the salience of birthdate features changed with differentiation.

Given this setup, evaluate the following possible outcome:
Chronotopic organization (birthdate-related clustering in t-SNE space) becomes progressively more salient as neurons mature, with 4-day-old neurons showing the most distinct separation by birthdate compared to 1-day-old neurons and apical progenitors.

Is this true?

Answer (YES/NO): NO